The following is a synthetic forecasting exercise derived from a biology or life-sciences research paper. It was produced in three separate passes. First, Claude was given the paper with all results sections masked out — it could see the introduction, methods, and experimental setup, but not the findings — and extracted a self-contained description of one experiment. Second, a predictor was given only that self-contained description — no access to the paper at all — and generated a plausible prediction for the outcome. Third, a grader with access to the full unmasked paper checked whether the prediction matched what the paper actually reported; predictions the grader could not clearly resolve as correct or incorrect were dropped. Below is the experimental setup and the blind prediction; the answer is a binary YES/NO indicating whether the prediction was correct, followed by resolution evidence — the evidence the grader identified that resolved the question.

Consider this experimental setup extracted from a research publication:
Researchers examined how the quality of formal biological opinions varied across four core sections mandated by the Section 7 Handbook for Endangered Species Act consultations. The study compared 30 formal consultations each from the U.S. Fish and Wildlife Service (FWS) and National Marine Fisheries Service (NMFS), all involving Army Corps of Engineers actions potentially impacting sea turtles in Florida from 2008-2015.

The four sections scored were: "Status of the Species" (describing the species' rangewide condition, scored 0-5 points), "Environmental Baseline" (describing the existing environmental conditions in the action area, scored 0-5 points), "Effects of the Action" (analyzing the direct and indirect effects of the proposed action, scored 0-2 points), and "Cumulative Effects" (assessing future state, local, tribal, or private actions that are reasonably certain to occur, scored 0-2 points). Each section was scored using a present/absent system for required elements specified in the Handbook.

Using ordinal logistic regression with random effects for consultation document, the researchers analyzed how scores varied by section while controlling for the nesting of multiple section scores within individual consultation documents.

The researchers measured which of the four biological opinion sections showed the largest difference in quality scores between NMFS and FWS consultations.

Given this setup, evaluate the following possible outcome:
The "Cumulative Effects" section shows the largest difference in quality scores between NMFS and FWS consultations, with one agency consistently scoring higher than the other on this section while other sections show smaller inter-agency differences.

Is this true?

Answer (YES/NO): NO